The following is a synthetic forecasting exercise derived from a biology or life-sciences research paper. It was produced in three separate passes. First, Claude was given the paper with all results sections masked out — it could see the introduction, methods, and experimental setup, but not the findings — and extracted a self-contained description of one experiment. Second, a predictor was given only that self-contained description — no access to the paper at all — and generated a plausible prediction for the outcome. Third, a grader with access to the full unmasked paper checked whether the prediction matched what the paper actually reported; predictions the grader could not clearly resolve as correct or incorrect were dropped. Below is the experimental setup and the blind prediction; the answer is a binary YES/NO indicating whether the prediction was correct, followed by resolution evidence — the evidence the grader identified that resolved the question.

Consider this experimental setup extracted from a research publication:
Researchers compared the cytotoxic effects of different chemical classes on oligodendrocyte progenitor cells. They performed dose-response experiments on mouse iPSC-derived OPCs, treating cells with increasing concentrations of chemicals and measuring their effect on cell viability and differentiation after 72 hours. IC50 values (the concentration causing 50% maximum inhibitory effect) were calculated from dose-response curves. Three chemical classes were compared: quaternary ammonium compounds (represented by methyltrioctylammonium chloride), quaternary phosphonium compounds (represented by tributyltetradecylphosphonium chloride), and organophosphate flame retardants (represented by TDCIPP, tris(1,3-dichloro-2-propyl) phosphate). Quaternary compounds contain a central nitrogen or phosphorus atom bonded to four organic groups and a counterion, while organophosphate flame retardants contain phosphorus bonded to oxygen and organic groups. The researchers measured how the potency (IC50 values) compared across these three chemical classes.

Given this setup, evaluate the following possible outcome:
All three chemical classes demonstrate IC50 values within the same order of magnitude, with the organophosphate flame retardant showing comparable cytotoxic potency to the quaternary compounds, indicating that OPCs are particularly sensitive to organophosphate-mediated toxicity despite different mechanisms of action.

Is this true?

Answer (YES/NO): NO